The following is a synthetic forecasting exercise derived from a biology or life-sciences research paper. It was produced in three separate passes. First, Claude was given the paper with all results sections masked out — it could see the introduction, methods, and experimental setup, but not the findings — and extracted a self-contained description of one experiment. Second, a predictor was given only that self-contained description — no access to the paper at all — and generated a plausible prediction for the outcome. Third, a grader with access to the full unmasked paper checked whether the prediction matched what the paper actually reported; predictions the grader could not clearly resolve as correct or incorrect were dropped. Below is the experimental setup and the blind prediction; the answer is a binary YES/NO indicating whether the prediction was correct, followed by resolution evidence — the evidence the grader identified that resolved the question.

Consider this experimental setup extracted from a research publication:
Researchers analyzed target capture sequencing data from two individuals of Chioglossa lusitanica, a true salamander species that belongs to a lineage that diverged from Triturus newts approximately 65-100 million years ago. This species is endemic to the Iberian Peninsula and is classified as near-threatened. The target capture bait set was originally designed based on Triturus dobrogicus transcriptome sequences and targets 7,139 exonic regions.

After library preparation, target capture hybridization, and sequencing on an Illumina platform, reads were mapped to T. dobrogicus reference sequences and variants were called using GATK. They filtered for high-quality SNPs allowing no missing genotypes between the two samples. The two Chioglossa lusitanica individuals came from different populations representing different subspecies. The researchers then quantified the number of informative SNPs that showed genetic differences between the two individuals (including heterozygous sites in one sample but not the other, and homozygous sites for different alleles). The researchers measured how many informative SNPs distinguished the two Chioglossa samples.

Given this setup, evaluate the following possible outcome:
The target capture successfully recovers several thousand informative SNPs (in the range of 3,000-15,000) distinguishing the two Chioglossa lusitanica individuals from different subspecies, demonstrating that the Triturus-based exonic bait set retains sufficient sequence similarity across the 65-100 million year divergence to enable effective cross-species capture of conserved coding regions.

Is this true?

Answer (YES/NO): YES